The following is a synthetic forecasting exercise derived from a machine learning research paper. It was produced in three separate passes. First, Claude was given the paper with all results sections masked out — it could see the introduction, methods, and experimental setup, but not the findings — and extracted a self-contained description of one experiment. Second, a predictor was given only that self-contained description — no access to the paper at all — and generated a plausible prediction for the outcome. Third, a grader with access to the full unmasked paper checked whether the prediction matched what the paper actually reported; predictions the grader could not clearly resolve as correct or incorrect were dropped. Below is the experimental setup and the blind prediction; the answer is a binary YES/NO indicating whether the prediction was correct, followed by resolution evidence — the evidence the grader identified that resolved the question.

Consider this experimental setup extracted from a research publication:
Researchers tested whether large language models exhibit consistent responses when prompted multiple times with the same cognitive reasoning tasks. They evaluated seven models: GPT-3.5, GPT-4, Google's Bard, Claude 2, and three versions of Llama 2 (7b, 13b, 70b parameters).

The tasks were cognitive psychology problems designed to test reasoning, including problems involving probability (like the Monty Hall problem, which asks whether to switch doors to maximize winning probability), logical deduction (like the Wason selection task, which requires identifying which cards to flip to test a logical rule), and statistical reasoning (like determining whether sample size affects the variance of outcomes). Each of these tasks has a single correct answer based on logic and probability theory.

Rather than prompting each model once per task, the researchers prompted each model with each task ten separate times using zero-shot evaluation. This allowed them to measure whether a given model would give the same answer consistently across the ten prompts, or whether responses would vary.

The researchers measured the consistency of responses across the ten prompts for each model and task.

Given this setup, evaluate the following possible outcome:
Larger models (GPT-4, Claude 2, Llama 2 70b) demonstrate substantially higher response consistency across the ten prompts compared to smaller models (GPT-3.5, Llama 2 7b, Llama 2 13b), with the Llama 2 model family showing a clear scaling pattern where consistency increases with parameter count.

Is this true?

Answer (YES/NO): NO